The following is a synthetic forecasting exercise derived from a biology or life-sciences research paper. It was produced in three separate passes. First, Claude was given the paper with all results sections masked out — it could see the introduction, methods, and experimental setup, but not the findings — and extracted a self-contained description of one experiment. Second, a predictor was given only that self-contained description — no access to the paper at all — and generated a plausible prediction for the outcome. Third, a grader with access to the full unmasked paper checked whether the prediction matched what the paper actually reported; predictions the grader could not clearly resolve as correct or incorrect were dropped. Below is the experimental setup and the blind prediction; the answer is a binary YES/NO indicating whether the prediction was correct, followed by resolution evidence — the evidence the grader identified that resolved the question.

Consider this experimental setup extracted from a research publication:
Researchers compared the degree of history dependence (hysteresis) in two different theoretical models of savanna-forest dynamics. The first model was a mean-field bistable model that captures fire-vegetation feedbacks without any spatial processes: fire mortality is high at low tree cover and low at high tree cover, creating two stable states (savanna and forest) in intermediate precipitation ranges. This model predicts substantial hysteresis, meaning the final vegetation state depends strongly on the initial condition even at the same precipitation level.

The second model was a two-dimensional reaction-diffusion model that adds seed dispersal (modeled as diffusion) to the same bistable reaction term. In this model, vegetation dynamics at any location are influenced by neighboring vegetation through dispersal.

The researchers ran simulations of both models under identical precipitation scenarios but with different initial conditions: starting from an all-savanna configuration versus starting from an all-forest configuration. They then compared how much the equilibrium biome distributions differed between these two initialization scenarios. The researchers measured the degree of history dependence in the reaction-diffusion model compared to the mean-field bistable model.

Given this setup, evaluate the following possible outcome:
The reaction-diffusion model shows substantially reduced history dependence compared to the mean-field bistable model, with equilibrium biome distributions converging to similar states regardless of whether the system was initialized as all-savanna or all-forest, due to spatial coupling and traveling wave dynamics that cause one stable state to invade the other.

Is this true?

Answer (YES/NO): NO